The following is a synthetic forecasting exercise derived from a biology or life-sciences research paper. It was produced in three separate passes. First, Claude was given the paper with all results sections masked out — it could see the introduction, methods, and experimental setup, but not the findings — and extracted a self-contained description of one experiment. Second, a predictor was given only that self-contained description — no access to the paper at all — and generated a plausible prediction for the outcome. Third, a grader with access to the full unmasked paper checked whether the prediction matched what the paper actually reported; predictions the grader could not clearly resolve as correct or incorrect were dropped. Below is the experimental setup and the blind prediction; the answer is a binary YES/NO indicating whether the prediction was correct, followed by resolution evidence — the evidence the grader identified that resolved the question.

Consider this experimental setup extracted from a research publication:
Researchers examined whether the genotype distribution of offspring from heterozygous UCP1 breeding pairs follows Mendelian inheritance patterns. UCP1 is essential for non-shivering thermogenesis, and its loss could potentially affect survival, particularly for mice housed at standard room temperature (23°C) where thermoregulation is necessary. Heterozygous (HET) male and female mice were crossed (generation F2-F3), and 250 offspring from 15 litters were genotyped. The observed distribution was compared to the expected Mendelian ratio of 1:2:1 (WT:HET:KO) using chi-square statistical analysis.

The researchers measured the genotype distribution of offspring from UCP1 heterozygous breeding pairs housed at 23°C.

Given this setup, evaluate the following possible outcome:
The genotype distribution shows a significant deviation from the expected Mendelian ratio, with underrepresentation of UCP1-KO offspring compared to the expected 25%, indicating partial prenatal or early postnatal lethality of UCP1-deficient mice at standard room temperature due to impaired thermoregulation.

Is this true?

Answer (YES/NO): NO